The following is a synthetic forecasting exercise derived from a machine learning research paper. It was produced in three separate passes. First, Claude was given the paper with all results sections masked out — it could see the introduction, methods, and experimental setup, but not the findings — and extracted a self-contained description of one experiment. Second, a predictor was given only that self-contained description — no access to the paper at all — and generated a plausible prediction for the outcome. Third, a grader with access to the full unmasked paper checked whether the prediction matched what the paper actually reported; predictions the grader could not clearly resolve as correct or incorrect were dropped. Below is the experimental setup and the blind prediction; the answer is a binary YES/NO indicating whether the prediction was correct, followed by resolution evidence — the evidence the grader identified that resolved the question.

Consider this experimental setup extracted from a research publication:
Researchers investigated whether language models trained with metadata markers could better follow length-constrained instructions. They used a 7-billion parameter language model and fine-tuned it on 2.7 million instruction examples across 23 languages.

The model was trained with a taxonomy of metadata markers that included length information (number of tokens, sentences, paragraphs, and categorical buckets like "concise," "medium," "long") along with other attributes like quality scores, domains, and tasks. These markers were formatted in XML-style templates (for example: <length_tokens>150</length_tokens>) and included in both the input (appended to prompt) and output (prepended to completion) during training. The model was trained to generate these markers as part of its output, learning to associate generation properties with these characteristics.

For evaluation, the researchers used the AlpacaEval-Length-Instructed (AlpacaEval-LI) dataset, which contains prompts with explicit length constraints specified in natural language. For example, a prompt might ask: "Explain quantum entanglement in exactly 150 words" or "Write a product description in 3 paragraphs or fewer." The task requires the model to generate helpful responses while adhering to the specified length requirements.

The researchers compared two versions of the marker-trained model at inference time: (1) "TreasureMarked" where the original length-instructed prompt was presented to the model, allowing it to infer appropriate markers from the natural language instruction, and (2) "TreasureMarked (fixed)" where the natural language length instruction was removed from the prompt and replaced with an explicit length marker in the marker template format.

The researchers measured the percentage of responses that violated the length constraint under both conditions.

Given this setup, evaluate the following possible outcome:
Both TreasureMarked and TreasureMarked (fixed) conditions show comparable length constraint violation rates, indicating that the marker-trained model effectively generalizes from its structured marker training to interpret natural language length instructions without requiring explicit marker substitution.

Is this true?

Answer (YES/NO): NO